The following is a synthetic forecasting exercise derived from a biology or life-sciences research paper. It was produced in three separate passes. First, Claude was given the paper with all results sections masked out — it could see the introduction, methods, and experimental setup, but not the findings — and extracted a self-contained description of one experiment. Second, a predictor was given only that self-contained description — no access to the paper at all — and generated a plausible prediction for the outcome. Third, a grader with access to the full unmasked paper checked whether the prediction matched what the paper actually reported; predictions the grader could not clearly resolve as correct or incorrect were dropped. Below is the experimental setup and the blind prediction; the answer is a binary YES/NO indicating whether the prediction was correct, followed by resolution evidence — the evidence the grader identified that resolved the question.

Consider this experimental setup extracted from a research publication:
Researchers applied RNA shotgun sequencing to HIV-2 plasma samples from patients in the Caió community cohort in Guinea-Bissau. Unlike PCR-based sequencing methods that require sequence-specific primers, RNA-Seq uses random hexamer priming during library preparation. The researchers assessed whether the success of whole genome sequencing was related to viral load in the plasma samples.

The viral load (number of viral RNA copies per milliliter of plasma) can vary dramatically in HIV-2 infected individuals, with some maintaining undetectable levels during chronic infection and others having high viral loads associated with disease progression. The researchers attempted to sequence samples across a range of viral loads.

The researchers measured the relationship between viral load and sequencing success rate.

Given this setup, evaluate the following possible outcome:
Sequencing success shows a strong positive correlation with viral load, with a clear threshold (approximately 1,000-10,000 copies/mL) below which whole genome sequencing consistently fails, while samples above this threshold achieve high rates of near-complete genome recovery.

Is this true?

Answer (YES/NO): YES